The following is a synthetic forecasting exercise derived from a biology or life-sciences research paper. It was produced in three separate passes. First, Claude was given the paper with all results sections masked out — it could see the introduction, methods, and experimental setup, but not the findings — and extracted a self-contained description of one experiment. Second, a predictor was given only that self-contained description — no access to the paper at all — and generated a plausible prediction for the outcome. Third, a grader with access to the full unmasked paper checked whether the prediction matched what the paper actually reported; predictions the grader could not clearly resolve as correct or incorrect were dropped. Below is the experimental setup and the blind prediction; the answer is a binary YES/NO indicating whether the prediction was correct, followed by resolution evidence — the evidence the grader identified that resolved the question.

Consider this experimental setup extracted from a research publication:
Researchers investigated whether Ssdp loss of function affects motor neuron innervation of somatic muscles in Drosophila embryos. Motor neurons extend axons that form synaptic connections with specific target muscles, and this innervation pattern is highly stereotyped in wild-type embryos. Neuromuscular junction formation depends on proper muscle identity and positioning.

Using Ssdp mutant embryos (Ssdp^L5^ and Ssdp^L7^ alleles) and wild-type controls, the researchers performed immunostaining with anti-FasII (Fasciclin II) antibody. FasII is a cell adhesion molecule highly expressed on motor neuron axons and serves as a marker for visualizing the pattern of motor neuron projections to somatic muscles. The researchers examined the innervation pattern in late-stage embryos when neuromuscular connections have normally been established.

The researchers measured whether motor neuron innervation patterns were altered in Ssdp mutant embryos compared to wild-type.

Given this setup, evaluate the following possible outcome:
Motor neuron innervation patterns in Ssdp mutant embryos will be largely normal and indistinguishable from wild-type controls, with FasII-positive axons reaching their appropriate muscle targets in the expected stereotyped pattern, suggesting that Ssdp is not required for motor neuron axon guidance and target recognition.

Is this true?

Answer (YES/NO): NO